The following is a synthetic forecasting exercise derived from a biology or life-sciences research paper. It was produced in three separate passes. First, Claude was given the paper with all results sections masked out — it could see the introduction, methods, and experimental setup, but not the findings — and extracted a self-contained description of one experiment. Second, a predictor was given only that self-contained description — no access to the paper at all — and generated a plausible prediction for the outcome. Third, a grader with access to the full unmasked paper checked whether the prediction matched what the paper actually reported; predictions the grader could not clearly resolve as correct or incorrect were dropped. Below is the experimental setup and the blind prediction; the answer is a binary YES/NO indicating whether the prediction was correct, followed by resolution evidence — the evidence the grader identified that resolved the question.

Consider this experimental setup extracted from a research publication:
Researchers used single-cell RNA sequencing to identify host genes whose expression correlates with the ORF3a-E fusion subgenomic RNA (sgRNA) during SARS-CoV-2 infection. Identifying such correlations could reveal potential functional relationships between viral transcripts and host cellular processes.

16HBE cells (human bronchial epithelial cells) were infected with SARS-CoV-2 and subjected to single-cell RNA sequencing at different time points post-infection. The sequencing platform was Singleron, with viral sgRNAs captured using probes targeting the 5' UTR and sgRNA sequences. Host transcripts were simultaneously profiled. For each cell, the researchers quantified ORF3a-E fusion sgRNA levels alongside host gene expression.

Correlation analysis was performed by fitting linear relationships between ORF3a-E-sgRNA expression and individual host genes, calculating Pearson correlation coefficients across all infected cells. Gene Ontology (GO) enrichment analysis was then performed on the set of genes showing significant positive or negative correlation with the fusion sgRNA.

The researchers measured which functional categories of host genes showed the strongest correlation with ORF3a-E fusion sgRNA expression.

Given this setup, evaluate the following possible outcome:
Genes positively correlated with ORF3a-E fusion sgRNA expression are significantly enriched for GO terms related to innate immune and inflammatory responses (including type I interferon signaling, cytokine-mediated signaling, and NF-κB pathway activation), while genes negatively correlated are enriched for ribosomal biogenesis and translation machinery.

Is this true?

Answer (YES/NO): NO